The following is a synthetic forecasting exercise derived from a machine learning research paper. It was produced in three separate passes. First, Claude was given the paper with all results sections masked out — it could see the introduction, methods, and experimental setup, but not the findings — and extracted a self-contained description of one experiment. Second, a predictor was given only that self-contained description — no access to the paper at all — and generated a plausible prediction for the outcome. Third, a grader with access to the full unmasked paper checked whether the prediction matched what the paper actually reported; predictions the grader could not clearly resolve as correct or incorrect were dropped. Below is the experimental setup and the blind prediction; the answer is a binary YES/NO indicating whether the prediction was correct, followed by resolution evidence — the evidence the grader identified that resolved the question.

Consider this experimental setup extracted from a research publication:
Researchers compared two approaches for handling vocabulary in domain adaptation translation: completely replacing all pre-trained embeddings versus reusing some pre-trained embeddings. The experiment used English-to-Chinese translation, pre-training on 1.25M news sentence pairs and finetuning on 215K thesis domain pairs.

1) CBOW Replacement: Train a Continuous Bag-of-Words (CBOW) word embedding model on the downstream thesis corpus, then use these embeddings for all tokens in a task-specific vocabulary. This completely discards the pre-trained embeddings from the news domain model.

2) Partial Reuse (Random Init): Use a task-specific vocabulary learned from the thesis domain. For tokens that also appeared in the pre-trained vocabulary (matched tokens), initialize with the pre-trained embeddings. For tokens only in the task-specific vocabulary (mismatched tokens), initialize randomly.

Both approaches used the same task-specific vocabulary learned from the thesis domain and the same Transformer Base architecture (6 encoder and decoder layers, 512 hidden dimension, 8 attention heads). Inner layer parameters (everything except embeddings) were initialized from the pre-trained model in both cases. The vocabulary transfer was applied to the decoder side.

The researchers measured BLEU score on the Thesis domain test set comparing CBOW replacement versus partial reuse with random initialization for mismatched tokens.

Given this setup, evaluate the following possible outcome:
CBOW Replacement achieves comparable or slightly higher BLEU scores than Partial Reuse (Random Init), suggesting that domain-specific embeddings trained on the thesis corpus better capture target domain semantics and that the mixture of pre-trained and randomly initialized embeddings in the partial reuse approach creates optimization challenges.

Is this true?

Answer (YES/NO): NO